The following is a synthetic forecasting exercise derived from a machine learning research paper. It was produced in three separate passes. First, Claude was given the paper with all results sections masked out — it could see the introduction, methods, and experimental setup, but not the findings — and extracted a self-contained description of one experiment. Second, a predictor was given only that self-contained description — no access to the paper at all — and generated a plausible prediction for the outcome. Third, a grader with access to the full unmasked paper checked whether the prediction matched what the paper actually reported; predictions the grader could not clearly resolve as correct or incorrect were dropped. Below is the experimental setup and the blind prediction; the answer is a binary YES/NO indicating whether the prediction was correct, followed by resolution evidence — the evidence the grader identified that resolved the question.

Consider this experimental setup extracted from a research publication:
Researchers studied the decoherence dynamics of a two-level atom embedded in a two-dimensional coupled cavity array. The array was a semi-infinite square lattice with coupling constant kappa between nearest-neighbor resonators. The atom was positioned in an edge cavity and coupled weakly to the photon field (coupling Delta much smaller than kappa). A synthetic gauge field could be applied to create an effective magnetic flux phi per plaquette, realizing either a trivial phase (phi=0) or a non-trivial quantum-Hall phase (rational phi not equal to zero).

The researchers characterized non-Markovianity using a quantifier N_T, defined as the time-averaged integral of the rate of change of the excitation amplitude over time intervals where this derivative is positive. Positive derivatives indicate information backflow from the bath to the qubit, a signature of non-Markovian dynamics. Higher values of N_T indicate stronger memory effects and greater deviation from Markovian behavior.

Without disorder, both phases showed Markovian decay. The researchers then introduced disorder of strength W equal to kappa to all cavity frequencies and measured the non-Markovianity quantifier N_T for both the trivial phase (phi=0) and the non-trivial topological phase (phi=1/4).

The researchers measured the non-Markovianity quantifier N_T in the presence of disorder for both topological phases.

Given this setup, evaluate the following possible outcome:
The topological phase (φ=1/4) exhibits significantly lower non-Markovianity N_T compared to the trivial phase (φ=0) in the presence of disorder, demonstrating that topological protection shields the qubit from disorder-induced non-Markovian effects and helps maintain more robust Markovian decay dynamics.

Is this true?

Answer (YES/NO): YES